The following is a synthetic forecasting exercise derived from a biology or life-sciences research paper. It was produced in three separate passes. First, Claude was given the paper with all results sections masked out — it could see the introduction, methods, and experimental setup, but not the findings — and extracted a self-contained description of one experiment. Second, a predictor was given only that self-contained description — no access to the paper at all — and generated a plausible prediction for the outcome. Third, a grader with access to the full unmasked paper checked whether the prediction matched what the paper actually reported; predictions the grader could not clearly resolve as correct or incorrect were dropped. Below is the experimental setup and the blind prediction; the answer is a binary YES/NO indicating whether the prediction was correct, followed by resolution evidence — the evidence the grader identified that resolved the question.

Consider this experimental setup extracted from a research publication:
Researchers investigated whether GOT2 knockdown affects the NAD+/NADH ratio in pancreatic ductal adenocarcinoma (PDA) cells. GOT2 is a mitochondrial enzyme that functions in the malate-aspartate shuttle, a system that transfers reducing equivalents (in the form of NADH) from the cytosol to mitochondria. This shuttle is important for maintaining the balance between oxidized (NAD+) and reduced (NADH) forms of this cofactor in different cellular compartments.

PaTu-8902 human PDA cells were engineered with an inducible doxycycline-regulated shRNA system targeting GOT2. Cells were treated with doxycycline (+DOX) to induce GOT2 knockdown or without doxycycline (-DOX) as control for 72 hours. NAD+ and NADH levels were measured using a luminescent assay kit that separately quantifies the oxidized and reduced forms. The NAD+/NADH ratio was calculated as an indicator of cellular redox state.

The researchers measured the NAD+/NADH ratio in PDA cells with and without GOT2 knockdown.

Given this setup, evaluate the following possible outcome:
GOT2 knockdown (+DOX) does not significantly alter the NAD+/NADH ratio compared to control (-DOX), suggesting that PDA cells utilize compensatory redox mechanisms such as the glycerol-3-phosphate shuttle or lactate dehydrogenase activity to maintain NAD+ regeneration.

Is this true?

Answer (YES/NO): NO